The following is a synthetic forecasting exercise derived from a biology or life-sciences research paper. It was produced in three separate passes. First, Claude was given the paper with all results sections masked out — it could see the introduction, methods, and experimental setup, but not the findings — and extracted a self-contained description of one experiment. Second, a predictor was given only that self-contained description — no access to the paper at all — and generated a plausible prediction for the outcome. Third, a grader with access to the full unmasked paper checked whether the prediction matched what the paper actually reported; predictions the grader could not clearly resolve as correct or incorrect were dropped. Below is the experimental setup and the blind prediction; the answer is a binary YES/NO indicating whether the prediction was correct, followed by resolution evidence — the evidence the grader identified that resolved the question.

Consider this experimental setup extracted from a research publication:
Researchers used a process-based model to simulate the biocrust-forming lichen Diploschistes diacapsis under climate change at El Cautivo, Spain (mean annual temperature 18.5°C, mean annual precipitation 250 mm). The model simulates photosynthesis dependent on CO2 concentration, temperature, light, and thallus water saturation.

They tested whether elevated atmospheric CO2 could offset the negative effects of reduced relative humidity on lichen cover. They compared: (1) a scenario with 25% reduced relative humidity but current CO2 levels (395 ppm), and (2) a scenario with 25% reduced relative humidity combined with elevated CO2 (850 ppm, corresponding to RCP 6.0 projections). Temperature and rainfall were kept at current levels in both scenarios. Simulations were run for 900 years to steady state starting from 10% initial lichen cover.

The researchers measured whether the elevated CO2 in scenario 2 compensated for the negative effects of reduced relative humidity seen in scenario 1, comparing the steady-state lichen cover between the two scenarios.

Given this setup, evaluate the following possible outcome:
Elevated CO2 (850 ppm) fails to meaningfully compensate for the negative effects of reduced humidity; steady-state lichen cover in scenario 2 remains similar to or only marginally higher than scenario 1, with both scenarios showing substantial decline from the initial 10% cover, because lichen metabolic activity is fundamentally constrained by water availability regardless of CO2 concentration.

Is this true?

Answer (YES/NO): NO